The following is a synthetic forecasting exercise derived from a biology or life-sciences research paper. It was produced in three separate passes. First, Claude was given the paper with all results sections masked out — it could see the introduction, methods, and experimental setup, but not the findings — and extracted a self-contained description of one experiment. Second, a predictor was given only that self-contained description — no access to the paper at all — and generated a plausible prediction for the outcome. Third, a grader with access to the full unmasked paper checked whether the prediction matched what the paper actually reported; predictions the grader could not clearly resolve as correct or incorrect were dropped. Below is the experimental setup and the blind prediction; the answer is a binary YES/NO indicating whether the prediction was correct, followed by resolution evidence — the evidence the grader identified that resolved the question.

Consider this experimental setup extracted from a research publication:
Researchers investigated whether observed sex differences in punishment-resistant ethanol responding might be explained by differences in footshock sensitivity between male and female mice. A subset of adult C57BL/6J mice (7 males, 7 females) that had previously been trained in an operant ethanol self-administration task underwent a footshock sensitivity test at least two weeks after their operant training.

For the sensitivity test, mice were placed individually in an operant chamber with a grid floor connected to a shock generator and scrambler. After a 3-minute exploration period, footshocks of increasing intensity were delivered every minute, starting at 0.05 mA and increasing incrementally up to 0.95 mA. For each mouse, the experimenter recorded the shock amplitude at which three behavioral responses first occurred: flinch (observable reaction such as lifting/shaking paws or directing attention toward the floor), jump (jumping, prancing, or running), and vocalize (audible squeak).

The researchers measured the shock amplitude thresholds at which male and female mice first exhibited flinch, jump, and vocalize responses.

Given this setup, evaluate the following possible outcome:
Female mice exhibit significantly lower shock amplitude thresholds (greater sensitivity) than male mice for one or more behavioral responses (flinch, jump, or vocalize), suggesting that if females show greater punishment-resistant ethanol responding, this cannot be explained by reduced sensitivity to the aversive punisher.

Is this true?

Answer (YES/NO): NO